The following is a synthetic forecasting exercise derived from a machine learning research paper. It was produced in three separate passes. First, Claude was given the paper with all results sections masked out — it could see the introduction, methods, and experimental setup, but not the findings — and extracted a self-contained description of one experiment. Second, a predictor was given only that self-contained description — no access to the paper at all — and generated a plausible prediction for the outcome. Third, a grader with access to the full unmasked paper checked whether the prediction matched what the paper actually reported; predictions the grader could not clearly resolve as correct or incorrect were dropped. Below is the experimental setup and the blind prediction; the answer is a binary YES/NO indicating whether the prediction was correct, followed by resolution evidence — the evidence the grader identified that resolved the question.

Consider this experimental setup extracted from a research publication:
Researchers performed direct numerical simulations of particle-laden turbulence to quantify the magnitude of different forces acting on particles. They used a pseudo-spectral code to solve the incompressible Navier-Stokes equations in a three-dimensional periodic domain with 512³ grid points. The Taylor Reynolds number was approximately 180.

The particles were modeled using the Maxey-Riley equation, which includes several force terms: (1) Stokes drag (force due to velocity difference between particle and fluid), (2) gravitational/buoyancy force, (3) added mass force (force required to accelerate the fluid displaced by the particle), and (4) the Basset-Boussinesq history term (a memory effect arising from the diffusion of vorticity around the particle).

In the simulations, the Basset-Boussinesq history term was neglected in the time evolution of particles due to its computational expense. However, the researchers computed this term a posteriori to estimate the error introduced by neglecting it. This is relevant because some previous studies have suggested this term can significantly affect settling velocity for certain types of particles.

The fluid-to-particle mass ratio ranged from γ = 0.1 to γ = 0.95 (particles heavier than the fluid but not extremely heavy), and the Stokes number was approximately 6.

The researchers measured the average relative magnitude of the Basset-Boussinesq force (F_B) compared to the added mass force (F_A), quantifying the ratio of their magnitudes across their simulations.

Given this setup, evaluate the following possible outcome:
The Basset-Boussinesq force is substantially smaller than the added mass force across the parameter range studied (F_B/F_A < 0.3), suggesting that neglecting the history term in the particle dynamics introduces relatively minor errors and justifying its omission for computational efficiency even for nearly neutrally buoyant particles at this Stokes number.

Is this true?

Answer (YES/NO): YES